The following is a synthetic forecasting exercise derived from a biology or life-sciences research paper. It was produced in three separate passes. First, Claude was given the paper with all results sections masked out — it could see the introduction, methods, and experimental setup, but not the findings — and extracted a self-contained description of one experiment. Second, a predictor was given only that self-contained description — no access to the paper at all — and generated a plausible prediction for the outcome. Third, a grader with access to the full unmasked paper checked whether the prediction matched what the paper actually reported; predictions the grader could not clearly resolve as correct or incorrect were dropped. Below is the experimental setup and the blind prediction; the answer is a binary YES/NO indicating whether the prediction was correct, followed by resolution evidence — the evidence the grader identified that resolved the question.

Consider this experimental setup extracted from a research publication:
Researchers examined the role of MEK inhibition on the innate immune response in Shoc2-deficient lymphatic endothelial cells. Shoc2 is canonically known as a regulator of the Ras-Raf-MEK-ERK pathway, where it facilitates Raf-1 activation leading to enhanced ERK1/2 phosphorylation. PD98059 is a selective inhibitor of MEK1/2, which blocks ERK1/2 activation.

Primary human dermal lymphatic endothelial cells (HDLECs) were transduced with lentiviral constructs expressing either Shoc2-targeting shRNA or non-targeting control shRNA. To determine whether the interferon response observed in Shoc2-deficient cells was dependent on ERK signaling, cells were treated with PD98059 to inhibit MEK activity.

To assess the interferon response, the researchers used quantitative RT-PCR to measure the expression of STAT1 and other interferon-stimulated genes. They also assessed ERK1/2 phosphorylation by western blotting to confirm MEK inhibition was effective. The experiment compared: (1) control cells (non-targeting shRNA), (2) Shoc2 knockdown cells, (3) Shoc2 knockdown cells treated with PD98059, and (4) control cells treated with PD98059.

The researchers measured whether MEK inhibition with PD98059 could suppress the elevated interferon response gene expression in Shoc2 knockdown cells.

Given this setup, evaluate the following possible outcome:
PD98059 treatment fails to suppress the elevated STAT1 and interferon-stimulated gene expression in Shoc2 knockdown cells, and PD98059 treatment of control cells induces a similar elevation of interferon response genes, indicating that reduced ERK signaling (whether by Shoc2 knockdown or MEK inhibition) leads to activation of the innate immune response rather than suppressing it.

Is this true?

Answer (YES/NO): NO